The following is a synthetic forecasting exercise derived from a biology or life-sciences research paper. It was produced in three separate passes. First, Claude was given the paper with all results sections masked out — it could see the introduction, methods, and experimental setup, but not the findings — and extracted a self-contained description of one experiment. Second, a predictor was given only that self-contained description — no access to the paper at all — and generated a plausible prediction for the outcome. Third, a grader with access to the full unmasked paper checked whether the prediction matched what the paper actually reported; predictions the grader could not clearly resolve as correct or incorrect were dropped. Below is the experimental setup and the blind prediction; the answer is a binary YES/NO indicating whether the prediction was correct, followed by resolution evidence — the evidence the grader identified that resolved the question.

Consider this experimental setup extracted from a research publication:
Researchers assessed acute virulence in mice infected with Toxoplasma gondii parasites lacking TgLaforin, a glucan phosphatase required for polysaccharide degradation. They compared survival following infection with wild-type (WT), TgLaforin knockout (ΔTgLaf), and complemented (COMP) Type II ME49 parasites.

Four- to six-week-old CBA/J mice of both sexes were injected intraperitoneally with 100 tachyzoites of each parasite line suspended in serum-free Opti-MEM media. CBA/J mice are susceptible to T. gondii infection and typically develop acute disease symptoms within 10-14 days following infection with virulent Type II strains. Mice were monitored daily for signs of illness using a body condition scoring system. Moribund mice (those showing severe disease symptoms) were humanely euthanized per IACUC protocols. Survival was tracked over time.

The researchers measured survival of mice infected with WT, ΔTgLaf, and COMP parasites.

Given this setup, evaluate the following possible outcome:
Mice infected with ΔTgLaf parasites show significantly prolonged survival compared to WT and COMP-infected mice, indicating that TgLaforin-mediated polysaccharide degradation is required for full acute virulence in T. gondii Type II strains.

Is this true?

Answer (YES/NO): YES